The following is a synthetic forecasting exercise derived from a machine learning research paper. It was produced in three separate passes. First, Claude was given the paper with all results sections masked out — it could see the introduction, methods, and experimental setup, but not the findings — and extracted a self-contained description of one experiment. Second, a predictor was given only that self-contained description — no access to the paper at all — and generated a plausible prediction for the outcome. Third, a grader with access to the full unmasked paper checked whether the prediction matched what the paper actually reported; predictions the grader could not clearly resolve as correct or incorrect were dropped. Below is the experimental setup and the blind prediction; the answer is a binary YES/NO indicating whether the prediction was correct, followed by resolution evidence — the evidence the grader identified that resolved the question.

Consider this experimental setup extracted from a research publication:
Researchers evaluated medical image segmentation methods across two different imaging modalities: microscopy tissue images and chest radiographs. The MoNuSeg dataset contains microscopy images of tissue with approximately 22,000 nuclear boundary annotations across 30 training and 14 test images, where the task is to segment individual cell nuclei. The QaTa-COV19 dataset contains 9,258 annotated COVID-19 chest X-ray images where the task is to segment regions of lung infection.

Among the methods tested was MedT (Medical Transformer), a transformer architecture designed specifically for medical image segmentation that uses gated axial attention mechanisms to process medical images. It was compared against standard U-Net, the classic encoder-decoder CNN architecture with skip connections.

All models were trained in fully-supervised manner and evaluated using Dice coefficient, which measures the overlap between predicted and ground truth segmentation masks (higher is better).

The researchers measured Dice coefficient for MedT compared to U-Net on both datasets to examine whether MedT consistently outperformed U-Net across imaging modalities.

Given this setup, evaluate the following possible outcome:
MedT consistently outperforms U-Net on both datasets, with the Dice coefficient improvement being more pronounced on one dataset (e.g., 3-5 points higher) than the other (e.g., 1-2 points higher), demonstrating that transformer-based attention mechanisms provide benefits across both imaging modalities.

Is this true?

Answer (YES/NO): NO